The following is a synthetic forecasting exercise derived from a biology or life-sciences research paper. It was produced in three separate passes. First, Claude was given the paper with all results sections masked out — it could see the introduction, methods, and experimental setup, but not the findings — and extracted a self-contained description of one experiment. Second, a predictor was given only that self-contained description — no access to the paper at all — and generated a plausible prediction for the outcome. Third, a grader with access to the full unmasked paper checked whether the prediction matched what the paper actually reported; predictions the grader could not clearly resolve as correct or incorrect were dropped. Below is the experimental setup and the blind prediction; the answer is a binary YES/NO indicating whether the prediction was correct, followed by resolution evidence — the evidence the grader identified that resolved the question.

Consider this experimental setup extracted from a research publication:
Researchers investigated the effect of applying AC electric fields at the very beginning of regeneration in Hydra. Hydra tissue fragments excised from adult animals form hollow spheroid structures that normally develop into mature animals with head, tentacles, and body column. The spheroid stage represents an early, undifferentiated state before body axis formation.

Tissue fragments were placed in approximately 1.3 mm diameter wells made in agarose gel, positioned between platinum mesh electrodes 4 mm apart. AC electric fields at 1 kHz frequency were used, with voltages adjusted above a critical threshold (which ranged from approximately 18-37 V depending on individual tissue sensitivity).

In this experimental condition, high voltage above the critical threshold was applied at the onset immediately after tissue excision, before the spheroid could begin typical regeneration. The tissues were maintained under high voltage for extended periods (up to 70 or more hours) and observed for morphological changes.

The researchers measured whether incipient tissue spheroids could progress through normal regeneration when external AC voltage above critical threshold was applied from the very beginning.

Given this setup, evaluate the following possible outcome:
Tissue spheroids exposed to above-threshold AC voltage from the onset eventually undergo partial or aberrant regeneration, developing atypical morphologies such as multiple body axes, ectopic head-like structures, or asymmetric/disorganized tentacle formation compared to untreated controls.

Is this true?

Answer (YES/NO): NO